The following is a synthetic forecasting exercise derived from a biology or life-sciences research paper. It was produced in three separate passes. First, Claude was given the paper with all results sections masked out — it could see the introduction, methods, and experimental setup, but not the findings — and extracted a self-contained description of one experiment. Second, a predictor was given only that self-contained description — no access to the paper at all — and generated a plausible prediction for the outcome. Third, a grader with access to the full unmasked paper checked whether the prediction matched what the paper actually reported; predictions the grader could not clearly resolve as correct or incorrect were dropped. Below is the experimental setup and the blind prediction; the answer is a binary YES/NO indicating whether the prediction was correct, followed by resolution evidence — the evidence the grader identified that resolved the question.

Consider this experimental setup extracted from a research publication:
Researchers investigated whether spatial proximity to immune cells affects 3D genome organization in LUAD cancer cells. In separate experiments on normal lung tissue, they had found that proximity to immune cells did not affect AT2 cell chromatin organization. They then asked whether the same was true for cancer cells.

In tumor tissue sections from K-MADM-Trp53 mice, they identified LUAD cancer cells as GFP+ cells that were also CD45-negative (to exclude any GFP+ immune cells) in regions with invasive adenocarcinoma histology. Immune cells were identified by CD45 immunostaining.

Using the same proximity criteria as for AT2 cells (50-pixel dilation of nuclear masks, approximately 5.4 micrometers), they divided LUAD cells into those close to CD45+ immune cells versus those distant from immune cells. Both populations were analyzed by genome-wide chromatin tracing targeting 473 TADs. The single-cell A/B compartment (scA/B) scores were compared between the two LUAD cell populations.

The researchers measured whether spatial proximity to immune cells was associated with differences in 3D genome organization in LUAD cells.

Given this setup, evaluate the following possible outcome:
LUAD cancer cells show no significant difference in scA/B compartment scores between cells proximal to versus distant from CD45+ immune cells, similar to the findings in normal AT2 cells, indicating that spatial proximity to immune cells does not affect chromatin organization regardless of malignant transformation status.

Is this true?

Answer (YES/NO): YES